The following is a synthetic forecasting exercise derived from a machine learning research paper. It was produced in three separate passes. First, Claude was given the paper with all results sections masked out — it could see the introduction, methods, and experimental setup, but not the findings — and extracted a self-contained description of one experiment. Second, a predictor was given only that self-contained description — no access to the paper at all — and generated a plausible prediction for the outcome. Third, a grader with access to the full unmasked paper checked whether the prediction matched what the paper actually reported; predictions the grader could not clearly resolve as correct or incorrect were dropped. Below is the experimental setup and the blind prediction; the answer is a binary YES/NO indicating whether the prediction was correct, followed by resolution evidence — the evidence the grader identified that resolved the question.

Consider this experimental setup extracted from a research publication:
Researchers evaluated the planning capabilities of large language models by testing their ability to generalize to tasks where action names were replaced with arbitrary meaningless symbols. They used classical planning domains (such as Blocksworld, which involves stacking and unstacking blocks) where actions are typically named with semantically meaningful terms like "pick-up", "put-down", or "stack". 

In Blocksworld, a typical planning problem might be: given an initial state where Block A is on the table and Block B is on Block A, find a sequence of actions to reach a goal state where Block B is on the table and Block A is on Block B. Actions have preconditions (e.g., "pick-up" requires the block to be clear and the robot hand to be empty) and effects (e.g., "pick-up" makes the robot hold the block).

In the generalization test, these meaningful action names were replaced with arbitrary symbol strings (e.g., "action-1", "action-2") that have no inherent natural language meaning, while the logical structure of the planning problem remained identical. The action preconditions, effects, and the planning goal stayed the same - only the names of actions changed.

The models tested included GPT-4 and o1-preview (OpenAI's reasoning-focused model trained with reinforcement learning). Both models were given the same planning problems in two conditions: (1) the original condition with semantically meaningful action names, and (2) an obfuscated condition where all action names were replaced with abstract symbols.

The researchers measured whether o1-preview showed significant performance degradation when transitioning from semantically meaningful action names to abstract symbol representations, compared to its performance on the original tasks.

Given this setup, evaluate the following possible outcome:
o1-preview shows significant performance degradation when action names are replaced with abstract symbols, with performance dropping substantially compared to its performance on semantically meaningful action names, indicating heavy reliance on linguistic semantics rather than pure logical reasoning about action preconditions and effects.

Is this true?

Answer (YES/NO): YES